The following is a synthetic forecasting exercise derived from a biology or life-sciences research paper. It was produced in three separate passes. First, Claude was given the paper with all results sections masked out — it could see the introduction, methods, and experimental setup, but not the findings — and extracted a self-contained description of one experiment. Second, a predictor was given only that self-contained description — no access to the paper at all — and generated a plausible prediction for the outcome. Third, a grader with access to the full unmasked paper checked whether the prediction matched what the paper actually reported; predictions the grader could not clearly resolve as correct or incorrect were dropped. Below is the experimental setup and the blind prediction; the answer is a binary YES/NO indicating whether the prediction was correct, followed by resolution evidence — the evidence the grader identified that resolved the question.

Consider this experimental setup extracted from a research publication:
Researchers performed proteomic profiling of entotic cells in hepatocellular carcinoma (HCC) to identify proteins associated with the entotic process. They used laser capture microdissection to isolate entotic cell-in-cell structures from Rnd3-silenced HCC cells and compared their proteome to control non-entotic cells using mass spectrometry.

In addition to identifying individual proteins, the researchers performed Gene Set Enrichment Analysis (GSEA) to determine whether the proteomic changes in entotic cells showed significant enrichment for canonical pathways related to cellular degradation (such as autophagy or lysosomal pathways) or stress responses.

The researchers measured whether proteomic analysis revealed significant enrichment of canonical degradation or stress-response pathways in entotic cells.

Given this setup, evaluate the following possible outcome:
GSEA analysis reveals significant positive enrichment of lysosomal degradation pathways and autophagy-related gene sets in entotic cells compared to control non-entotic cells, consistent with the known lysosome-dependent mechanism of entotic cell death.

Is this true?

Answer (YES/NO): NO